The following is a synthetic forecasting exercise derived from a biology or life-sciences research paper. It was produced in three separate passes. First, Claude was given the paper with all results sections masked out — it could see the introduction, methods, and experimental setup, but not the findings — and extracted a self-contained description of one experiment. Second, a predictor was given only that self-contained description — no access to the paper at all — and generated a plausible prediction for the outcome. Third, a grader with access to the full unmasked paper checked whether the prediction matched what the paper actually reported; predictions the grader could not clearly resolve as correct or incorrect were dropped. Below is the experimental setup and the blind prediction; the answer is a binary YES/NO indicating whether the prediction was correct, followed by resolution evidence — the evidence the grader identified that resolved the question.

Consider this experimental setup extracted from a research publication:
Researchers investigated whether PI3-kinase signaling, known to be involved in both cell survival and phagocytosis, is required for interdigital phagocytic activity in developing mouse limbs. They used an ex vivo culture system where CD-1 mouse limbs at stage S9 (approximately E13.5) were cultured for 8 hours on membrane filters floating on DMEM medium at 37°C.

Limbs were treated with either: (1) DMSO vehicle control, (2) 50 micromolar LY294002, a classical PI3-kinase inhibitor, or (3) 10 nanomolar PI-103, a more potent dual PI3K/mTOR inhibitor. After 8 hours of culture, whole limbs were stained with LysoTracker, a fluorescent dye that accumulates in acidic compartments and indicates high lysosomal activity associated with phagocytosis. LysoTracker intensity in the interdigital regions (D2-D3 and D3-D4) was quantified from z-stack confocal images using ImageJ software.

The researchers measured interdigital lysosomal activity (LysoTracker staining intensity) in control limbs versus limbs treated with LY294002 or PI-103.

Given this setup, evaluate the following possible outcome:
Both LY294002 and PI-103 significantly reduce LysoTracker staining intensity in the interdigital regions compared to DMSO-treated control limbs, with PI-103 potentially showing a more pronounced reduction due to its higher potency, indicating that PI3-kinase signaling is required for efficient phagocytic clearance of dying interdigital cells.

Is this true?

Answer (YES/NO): YES